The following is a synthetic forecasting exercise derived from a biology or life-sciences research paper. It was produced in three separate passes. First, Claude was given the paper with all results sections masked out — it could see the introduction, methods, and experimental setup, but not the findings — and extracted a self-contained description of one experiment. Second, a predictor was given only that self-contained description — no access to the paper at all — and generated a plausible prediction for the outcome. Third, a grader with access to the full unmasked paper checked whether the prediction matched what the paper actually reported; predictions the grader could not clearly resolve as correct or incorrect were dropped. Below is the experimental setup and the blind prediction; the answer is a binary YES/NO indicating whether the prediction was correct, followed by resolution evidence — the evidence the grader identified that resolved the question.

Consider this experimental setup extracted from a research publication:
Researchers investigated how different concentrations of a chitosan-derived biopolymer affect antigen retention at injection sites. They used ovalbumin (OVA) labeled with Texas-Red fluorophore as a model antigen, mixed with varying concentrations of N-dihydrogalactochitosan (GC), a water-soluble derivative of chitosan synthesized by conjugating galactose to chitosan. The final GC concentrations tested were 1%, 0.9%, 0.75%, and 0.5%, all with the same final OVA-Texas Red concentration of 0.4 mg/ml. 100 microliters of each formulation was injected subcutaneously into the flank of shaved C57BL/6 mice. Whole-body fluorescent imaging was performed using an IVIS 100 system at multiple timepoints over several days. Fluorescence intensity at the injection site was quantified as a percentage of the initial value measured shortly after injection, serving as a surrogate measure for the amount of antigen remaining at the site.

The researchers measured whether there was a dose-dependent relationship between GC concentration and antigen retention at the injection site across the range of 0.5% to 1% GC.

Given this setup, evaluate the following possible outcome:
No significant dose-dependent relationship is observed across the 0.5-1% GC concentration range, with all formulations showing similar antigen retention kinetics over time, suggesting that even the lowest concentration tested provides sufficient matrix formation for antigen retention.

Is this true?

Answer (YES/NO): NO